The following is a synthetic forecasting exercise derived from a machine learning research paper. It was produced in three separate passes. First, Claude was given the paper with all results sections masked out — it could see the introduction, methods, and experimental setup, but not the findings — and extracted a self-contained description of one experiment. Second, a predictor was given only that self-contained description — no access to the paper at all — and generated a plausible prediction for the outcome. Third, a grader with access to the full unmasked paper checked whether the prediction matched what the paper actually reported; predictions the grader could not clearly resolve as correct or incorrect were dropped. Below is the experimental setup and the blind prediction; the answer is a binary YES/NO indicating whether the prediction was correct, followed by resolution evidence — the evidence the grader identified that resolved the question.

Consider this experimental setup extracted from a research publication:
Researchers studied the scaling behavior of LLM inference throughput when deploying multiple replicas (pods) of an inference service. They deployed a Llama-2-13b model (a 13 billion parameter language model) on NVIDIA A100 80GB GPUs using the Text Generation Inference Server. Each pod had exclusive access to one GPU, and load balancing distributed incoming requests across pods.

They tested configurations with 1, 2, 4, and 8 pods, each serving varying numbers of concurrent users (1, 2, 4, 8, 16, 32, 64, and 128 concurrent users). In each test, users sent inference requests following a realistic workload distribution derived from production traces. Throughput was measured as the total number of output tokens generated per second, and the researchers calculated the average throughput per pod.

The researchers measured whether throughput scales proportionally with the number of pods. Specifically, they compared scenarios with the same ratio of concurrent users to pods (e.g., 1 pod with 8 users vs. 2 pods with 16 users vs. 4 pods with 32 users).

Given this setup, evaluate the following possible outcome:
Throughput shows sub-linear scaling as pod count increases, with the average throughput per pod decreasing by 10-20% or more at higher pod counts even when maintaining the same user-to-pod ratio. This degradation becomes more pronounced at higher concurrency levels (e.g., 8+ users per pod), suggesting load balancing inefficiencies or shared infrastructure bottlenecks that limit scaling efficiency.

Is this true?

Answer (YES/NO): NO